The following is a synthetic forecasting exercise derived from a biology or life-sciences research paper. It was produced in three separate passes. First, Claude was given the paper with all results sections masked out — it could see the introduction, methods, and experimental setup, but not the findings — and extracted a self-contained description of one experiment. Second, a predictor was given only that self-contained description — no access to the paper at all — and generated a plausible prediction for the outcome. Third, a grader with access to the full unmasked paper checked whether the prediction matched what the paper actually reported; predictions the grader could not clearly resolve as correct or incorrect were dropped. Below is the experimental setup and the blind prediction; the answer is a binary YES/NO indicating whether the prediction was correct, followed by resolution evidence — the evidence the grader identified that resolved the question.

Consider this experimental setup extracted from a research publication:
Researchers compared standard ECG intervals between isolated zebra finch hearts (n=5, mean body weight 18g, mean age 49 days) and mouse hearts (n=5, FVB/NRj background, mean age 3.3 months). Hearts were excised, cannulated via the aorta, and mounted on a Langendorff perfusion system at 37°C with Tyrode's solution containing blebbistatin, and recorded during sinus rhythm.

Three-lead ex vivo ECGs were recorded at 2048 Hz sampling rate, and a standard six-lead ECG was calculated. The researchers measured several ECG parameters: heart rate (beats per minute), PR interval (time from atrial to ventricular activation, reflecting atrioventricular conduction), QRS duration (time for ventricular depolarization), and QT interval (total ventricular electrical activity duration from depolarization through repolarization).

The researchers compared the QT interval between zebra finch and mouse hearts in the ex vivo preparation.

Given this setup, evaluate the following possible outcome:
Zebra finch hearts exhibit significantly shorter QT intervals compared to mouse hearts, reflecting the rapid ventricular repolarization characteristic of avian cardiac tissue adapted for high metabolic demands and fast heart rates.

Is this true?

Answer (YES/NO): NO